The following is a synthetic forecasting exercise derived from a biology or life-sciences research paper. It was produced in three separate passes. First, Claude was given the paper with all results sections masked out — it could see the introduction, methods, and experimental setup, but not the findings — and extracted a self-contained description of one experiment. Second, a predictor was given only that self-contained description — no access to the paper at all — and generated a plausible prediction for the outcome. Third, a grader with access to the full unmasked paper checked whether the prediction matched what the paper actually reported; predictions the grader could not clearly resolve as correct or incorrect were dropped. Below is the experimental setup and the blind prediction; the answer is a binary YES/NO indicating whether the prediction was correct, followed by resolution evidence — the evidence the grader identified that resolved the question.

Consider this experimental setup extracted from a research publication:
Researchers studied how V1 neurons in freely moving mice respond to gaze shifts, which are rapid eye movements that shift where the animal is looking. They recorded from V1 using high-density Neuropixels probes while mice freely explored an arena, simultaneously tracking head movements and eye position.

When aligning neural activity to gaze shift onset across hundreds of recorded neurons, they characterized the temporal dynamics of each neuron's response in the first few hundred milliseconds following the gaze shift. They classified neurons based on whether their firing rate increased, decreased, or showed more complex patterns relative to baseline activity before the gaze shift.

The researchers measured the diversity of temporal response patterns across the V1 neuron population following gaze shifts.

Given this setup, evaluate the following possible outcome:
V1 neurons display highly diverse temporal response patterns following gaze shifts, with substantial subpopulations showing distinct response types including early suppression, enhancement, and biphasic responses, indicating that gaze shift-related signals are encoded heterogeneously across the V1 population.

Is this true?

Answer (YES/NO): YES